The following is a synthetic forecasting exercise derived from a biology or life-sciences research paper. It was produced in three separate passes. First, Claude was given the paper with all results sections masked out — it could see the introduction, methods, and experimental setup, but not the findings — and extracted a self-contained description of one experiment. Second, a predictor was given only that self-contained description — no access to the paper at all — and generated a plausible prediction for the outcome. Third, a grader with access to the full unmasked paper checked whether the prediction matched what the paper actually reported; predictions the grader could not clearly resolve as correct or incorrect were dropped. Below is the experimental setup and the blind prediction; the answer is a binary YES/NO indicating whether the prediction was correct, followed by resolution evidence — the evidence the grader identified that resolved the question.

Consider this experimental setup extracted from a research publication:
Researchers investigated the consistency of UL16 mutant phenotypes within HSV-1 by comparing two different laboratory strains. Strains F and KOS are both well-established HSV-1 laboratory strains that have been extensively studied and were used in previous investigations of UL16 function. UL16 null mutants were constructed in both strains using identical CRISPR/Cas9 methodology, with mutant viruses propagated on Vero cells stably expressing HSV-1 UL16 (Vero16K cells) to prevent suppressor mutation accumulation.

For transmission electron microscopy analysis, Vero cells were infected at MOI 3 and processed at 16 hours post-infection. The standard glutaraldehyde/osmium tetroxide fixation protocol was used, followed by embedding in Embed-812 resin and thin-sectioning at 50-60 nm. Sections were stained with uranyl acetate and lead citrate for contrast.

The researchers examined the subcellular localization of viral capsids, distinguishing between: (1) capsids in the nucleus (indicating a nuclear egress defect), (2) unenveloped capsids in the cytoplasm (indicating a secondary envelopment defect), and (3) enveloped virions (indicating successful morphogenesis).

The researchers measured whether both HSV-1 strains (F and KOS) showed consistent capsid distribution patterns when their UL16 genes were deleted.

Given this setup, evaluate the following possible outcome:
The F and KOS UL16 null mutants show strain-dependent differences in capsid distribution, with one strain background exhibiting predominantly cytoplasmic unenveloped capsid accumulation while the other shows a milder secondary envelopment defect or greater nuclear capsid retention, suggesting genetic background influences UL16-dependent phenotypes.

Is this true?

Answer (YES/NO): NO